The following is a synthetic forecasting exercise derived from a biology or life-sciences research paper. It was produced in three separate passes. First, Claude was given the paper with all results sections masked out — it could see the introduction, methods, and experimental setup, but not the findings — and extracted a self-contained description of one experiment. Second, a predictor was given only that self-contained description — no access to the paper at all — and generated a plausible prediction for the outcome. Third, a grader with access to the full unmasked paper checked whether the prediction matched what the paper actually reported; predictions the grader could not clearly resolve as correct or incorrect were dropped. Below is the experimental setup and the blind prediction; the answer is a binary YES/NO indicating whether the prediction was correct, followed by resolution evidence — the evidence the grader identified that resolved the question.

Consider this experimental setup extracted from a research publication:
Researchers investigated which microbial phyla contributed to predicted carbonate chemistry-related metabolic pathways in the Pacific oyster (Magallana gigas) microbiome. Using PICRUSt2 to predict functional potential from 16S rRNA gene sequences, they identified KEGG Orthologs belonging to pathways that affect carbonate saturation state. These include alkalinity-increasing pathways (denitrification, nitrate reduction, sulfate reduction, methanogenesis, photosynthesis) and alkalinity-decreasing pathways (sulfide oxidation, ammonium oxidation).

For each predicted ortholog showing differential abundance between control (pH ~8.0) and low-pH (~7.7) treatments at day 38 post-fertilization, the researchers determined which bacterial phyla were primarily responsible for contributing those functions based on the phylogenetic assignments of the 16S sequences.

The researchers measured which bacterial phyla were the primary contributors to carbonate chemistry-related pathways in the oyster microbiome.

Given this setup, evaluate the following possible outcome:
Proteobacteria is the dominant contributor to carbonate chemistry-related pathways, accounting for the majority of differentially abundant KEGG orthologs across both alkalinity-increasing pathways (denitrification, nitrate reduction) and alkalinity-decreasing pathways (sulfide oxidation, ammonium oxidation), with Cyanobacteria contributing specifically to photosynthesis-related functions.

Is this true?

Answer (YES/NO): NO